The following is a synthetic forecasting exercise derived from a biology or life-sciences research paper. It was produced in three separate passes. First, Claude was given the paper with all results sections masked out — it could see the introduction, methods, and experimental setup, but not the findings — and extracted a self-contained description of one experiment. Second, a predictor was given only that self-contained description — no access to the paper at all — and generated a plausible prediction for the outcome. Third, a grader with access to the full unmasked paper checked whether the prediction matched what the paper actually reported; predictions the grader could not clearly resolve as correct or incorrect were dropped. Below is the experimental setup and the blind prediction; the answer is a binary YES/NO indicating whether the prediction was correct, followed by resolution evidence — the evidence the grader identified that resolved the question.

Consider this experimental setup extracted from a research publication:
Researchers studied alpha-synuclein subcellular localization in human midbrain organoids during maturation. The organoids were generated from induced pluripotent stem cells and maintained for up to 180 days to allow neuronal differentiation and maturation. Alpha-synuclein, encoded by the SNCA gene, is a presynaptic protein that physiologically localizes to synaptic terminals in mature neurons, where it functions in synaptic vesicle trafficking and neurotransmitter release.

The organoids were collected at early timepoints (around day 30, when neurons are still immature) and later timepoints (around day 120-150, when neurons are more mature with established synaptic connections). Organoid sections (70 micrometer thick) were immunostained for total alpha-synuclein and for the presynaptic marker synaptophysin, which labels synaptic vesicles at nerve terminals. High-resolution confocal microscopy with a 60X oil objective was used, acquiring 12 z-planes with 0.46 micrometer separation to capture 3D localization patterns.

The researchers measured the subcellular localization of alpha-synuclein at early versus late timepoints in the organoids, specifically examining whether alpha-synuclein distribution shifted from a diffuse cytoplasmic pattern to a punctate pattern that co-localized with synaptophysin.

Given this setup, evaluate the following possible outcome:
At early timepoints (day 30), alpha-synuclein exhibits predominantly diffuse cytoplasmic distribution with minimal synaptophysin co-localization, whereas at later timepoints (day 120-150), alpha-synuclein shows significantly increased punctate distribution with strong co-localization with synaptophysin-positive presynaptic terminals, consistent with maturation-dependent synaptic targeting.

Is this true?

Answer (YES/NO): NO